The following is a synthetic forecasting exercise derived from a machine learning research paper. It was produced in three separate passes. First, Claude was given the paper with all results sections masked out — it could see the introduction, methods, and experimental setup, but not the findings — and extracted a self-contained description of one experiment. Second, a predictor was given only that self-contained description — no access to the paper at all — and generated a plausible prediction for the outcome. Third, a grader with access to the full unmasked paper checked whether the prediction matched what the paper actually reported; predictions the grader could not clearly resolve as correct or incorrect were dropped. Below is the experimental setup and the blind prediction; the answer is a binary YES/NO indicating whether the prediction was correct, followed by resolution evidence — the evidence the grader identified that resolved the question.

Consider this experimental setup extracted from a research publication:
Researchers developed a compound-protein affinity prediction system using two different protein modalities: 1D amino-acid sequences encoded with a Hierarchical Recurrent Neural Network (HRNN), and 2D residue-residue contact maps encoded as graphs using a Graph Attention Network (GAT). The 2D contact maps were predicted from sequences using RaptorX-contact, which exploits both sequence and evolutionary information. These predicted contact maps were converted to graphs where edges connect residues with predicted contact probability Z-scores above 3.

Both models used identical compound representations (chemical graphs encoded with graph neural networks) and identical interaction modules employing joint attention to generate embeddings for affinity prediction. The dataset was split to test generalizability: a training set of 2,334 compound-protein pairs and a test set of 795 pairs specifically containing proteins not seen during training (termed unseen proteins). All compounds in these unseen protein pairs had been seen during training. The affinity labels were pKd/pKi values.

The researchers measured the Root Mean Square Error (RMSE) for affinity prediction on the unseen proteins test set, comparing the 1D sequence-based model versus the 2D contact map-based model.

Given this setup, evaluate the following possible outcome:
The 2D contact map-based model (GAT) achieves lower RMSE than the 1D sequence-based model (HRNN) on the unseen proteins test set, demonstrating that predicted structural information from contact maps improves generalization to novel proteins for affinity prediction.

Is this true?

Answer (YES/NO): NO